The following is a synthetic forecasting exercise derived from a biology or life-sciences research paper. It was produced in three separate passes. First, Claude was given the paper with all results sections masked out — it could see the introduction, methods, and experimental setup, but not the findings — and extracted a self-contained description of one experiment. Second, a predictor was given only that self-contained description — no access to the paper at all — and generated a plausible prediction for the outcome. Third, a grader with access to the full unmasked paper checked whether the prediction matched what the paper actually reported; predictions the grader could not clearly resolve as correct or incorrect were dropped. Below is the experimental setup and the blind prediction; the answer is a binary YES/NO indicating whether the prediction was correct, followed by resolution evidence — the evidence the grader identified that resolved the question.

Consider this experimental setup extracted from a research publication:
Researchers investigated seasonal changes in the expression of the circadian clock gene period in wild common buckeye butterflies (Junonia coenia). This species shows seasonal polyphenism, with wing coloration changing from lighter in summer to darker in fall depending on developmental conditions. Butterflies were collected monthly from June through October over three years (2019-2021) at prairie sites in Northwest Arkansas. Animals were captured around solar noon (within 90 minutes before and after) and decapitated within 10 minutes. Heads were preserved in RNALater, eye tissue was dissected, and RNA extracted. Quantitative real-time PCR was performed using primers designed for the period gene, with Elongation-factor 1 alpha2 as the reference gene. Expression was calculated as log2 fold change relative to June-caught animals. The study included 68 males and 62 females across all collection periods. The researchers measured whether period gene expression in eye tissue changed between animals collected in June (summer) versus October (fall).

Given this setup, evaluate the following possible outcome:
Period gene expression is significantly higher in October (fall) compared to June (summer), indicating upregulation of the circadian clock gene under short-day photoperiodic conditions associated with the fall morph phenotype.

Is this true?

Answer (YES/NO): YES